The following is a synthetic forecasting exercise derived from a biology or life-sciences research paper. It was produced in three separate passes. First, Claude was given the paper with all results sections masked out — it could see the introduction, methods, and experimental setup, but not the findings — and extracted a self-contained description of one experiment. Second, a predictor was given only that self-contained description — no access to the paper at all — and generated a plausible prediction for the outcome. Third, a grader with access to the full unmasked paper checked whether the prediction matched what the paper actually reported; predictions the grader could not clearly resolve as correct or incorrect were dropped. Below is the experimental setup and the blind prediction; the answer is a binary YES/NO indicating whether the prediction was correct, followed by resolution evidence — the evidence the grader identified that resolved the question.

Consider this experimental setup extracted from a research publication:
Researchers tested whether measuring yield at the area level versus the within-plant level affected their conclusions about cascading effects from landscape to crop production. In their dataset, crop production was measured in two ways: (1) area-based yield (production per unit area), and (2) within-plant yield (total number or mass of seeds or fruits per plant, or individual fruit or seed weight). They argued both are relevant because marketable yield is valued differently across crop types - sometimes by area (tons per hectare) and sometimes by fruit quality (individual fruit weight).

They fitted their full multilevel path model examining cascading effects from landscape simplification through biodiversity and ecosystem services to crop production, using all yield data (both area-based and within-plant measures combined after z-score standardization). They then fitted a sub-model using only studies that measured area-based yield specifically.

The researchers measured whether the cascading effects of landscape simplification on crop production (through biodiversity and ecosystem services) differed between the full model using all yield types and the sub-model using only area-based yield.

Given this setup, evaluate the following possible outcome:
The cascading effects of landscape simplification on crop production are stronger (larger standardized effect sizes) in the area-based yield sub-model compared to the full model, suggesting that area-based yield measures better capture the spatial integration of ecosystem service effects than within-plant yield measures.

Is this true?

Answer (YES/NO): NO